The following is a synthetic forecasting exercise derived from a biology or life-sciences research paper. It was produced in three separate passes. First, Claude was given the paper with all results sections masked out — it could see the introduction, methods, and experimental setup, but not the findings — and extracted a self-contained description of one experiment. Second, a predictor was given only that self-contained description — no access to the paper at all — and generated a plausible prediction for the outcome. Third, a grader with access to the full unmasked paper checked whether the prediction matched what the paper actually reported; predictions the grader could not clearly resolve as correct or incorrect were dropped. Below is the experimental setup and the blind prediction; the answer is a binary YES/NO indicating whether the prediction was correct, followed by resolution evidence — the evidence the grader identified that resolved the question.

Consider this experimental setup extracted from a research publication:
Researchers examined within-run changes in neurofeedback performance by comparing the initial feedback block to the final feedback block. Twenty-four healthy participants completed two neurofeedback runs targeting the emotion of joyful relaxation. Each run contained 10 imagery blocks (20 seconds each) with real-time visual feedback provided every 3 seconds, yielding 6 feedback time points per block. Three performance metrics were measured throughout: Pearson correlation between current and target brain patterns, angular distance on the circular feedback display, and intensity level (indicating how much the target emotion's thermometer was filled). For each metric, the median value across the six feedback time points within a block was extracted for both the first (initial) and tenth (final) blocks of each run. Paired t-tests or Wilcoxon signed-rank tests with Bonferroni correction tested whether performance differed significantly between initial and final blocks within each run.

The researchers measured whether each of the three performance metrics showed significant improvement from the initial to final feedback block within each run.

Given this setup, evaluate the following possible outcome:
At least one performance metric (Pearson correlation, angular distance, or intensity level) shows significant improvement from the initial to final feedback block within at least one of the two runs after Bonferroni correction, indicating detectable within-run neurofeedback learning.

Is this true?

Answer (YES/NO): YES